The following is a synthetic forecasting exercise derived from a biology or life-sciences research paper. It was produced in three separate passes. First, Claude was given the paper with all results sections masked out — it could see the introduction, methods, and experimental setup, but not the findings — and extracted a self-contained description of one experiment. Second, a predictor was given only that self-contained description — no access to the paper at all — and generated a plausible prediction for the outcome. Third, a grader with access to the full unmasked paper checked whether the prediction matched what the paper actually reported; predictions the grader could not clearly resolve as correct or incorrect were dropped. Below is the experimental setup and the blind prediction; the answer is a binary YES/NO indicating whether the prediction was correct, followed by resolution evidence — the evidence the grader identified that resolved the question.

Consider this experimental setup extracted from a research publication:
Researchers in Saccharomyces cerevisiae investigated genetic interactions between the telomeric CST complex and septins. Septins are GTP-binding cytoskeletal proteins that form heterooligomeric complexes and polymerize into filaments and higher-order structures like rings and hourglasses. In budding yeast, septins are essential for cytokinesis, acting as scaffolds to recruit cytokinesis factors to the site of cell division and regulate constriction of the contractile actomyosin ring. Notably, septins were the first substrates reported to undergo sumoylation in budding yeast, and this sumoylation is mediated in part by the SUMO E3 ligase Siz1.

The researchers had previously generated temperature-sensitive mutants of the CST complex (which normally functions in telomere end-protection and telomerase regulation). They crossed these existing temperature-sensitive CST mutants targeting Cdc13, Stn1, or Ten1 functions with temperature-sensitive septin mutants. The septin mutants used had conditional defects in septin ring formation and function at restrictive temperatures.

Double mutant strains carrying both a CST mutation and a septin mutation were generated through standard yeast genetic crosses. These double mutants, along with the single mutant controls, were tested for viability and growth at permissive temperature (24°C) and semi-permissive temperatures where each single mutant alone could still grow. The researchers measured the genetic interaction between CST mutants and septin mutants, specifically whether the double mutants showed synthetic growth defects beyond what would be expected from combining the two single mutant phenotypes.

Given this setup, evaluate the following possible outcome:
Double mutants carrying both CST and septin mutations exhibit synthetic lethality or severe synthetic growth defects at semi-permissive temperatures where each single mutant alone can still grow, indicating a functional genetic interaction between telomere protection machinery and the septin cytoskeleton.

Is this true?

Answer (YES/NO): YES